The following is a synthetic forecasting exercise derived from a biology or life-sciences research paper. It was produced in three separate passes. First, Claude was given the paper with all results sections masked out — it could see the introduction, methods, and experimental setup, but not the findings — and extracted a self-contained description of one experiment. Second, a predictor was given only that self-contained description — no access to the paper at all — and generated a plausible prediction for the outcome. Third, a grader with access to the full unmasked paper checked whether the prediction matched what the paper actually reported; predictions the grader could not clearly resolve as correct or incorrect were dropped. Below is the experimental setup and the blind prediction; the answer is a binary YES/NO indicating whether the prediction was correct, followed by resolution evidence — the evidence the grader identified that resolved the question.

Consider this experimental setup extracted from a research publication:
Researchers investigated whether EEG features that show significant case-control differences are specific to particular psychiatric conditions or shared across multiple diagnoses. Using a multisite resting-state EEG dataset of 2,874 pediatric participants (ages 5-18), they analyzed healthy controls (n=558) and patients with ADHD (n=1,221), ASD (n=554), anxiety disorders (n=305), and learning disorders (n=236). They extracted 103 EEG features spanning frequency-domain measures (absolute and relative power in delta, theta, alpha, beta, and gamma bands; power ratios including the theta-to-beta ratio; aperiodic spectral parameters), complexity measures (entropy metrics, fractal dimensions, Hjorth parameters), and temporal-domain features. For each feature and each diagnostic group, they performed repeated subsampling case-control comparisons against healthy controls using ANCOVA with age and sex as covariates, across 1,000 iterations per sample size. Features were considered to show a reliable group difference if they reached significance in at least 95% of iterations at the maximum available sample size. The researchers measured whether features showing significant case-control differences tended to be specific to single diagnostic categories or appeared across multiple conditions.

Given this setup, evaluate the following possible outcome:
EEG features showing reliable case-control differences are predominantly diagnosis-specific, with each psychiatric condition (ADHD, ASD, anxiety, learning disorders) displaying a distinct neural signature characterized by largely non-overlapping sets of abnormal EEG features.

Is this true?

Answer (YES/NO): NO